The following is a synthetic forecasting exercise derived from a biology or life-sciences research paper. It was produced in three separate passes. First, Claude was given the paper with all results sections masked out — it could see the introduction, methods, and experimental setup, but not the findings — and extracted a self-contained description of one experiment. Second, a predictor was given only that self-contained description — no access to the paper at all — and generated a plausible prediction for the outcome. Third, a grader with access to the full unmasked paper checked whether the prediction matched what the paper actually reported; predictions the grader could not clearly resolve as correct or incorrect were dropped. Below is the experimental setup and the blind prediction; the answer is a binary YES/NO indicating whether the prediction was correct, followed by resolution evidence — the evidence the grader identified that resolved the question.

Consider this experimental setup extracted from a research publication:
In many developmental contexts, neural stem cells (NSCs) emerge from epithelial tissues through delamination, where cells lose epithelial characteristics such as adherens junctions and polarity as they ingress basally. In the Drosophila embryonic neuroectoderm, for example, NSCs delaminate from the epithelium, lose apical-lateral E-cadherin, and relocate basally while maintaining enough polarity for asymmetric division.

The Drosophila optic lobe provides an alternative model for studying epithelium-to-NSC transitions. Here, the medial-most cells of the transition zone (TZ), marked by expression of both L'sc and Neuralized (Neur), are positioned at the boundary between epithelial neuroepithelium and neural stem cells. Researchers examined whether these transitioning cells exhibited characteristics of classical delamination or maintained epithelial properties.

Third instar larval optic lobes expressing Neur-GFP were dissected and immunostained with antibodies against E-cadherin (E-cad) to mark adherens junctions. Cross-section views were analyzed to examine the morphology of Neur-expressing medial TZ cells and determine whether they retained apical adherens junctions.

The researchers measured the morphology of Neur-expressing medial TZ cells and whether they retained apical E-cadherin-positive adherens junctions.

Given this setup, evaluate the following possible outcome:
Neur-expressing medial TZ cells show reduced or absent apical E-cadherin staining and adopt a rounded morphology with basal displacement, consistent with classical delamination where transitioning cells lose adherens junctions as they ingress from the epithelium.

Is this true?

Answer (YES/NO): NO